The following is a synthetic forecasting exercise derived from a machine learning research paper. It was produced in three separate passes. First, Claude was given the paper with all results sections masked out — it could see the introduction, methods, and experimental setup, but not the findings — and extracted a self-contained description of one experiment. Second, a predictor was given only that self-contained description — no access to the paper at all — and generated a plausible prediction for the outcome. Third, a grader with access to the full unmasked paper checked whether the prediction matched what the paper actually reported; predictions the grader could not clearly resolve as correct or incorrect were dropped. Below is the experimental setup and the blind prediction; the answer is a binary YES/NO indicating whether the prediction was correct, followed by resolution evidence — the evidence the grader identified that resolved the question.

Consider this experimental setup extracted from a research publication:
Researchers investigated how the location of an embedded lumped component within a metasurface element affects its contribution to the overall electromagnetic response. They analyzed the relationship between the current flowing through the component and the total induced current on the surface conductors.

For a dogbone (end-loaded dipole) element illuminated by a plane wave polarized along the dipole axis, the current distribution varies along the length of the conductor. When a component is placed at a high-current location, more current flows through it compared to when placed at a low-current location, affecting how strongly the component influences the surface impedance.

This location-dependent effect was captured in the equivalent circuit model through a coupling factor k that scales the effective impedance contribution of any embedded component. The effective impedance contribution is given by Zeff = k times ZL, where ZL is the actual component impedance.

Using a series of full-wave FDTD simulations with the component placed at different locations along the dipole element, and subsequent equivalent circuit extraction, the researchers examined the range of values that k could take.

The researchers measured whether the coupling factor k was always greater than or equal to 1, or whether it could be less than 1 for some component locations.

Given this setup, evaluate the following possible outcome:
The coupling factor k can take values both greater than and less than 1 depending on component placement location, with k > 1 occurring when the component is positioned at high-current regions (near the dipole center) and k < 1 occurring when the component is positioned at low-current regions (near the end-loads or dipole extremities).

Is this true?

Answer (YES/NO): NO